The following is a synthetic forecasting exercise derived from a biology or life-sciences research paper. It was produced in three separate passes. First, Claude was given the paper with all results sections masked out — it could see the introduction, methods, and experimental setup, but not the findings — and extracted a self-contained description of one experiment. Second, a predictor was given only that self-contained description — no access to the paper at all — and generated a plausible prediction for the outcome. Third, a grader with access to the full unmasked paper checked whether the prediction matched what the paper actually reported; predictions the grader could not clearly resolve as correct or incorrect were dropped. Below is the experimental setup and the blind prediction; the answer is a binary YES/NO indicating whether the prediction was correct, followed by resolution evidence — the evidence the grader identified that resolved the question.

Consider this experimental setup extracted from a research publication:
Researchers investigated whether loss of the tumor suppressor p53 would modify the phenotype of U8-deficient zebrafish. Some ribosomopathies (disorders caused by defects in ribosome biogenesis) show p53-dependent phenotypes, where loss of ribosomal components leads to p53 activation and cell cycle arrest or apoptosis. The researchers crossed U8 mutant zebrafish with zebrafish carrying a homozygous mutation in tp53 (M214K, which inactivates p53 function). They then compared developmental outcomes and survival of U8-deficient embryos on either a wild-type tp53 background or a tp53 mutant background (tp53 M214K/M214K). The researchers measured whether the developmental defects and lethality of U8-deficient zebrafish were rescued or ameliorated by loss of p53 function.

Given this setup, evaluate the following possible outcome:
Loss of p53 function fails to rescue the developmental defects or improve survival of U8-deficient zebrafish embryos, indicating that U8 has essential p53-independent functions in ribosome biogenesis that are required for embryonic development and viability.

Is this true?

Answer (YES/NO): NO